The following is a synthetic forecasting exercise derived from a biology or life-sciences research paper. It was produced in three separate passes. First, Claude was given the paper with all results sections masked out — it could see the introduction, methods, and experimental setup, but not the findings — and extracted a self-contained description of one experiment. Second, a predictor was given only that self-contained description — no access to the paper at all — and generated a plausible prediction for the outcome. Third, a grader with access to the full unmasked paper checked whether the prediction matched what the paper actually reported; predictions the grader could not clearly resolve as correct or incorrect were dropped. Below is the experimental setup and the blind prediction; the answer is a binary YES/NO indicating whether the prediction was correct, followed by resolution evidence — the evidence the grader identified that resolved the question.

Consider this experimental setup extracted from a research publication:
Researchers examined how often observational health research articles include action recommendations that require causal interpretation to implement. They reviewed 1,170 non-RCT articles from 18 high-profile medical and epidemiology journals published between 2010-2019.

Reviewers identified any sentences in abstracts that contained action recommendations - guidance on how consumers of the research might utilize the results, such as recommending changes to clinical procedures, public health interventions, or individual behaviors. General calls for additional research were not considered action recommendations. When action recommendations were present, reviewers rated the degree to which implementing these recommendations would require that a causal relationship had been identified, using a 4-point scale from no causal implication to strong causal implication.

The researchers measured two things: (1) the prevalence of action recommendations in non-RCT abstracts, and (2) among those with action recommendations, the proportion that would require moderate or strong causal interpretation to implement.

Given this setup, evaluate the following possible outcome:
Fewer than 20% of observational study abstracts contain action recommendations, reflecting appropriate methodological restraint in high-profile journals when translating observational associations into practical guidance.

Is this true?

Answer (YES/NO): NO